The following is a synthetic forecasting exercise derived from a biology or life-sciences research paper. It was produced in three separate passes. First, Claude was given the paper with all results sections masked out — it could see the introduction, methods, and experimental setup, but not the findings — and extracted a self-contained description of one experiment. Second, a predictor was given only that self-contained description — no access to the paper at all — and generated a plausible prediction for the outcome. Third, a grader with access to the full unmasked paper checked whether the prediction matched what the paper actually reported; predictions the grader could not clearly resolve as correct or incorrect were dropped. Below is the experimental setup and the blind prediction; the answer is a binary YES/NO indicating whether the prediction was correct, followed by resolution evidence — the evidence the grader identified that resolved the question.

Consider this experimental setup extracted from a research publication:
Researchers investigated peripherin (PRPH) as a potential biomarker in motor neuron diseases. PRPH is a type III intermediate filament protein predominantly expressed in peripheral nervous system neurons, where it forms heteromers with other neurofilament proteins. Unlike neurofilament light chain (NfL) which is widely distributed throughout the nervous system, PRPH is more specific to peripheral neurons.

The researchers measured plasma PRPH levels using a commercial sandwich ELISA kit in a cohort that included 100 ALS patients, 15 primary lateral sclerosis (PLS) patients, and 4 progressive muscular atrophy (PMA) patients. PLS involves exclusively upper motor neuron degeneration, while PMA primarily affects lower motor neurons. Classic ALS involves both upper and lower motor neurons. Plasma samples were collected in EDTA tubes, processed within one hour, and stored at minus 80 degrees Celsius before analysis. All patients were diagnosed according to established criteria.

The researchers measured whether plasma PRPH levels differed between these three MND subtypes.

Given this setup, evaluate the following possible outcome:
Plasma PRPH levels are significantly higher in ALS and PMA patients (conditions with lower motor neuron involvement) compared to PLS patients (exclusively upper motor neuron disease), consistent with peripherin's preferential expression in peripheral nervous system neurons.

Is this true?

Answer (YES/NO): NO